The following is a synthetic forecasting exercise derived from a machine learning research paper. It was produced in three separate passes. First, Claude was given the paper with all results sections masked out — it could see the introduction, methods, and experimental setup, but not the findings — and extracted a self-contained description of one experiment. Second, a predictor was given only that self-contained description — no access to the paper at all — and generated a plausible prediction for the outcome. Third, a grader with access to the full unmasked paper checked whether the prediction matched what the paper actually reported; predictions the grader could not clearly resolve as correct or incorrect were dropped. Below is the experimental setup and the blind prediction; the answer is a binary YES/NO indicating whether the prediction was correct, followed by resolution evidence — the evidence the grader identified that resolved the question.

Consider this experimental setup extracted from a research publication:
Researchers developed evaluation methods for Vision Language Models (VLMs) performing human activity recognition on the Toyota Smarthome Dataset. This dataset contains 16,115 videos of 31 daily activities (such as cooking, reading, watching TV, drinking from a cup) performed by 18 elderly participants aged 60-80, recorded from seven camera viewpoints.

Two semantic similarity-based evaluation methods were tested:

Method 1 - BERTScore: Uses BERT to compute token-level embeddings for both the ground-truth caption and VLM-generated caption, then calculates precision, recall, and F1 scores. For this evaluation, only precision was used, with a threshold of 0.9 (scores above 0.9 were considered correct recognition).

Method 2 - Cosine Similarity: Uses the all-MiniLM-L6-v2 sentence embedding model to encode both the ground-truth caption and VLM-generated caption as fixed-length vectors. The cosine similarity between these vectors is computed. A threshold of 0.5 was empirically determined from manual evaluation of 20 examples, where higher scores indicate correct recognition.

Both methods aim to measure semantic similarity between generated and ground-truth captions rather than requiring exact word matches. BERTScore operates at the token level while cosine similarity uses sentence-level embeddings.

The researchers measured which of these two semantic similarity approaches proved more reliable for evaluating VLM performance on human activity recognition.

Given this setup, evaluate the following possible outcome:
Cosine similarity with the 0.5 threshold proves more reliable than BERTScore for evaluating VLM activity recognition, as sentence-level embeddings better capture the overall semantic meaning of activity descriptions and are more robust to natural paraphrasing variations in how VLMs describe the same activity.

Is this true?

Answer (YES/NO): YES